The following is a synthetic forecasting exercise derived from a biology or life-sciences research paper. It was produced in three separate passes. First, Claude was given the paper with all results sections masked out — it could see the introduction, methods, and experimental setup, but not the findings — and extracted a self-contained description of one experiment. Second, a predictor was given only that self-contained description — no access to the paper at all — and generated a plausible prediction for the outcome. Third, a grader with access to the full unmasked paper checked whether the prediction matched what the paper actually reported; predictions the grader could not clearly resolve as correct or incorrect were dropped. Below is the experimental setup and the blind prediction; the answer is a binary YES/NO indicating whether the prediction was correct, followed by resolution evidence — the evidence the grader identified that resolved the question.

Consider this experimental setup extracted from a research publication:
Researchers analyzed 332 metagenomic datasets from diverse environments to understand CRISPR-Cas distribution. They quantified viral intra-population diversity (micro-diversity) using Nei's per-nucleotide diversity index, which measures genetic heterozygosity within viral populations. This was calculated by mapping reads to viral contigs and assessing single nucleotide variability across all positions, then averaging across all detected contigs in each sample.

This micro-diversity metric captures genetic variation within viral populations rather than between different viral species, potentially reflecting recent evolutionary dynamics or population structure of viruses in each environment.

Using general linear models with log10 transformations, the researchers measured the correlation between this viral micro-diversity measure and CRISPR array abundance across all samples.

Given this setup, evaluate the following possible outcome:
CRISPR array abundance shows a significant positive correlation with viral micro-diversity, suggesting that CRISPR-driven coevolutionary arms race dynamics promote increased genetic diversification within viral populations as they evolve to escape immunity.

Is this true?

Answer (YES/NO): NO